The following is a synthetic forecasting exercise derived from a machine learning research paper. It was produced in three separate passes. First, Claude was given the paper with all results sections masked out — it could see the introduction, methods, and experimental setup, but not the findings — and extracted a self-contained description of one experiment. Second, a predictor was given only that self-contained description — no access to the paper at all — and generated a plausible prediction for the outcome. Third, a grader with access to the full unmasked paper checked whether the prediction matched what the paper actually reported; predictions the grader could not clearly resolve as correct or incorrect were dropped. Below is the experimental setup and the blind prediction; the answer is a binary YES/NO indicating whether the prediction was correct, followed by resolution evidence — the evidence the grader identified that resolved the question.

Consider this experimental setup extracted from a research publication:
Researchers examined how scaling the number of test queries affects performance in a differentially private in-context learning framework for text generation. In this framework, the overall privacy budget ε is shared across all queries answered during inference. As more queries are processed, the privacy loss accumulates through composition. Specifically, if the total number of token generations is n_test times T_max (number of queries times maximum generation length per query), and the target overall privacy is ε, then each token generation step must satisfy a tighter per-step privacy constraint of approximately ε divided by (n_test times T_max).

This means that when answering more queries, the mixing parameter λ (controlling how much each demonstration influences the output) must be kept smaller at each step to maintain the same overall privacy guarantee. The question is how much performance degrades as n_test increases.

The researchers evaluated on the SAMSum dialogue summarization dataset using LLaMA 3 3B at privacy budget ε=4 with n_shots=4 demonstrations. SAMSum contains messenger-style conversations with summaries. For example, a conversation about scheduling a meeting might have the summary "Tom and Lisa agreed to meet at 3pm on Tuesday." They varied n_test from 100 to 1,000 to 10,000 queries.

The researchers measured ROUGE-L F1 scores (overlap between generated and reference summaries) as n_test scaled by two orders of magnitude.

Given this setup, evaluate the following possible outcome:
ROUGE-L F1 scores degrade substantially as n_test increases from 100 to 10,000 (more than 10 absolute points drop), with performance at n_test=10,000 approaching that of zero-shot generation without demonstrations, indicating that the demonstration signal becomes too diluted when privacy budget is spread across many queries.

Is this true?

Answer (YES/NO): NO